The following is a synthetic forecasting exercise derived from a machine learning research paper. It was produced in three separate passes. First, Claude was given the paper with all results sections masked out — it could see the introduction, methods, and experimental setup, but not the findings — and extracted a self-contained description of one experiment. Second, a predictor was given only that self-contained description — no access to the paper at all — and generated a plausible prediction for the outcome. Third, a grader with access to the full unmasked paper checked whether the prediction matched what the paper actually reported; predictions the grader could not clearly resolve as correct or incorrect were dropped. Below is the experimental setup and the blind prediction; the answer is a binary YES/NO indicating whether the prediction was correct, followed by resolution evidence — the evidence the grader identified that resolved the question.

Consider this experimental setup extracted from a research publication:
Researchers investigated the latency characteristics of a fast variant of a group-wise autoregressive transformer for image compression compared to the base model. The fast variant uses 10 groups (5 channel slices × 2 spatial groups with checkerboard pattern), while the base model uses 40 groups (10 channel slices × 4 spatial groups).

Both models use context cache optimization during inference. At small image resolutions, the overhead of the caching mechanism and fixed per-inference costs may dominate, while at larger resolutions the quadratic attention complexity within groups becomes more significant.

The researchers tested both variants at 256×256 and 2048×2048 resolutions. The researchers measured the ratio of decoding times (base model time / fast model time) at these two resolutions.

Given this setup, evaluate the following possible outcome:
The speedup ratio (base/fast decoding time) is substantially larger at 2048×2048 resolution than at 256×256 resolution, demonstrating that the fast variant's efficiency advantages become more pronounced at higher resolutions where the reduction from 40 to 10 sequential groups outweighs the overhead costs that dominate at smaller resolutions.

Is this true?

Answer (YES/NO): NO